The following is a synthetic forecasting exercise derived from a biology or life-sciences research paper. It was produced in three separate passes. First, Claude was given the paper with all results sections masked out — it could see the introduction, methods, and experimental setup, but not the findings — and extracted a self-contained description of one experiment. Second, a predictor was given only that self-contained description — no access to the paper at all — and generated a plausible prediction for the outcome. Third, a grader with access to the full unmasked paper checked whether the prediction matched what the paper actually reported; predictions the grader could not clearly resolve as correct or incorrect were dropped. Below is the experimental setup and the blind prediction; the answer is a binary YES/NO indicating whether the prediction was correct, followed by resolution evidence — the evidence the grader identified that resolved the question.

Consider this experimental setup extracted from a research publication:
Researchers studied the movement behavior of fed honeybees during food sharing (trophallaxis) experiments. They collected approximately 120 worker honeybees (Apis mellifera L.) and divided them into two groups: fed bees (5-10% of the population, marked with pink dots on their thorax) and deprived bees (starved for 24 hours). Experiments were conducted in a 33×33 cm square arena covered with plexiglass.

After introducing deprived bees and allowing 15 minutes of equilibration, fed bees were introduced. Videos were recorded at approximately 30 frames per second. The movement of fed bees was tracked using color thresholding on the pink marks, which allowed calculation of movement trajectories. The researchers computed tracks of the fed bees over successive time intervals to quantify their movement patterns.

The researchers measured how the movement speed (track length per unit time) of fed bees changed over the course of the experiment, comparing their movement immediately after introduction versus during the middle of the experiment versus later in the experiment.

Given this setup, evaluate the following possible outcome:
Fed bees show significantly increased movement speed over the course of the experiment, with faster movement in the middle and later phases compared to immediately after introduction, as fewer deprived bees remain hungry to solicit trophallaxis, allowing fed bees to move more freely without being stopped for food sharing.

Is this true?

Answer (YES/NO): NO